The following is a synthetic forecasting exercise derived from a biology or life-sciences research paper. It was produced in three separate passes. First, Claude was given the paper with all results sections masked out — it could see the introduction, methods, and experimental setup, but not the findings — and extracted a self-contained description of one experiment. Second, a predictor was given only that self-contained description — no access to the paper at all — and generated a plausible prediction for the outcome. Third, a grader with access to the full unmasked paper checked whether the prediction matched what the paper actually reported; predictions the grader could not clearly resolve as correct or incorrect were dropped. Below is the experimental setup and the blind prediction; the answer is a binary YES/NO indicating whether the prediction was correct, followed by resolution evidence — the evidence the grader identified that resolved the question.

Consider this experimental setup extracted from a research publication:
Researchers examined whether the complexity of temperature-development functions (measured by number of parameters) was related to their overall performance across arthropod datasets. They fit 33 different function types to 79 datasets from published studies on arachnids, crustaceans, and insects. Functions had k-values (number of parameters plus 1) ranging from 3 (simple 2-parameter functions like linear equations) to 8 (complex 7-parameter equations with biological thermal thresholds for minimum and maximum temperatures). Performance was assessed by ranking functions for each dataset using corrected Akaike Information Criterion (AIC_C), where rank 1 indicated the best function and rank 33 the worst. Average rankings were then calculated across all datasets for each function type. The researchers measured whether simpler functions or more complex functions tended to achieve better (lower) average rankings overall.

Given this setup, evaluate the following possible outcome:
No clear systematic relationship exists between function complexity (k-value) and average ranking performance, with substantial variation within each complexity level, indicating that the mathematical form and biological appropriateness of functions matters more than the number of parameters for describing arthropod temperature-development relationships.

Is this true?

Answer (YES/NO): NO